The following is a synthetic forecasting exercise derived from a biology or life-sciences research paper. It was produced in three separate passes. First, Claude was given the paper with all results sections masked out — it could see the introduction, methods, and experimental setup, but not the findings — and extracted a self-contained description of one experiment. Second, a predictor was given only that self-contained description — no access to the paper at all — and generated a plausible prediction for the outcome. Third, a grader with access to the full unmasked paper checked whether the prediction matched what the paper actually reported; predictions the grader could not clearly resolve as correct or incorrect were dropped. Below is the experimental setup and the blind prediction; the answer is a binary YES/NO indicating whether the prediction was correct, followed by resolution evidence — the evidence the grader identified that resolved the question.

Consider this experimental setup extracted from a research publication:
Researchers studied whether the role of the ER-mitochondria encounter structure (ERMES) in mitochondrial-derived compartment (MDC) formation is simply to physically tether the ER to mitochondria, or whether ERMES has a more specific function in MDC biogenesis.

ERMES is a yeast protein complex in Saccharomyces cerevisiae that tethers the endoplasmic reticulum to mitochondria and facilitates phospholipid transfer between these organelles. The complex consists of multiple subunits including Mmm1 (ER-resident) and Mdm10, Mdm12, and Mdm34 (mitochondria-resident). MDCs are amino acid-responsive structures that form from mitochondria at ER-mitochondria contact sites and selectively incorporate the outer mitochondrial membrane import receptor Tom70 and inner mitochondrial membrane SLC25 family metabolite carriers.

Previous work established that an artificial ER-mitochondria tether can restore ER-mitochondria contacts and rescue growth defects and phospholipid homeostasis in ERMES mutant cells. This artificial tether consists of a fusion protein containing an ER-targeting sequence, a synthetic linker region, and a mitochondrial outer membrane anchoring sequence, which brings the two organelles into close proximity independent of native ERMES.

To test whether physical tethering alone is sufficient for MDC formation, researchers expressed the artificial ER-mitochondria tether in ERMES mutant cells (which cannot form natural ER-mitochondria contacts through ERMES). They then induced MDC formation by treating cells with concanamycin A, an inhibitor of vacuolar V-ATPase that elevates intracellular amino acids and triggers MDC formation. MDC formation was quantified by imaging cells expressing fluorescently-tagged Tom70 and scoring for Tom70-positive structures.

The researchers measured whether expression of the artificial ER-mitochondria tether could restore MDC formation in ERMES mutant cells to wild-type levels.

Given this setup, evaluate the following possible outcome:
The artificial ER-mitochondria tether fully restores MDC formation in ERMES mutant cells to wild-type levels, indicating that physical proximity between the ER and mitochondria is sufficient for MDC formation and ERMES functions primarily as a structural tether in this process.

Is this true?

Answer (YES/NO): NO